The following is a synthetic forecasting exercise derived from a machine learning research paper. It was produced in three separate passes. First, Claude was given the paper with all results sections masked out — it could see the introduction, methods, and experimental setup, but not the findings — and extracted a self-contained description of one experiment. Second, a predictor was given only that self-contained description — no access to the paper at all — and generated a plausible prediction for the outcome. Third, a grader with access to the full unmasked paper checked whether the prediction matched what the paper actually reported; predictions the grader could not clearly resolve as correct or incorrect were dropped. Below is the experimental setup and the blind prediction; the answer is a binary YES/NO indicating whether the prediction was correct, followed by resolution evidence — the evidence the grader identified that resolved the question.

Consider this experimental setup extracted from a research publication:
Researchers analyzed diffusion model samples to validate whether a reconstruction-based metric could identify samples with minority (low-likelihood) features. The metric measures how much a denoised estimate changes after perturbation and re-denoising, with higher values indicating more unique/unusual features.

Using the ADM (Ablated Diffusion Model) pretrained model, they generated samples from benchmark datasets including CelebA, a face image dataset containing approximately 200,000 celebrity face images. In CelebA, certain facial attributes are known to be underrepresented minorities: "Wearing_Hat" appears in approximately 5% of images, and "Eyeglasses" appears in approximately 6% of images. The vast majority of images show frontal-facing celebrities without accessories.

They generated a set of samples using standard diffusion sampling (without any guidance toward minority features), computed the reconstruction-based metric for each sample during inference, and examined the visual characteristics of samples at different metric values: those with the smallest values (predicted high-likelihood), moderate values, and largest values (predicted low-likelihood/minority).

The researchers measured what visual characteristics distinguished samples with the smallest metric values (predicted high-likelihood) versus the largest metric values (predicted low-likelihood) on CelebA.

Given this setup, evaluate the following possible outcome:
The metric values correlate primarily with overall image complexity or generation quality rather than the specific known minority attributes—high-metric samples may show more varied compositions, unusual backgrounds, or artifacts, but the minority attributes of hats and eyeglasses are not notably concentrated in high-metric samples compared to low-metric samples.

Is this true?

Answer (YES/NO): NO